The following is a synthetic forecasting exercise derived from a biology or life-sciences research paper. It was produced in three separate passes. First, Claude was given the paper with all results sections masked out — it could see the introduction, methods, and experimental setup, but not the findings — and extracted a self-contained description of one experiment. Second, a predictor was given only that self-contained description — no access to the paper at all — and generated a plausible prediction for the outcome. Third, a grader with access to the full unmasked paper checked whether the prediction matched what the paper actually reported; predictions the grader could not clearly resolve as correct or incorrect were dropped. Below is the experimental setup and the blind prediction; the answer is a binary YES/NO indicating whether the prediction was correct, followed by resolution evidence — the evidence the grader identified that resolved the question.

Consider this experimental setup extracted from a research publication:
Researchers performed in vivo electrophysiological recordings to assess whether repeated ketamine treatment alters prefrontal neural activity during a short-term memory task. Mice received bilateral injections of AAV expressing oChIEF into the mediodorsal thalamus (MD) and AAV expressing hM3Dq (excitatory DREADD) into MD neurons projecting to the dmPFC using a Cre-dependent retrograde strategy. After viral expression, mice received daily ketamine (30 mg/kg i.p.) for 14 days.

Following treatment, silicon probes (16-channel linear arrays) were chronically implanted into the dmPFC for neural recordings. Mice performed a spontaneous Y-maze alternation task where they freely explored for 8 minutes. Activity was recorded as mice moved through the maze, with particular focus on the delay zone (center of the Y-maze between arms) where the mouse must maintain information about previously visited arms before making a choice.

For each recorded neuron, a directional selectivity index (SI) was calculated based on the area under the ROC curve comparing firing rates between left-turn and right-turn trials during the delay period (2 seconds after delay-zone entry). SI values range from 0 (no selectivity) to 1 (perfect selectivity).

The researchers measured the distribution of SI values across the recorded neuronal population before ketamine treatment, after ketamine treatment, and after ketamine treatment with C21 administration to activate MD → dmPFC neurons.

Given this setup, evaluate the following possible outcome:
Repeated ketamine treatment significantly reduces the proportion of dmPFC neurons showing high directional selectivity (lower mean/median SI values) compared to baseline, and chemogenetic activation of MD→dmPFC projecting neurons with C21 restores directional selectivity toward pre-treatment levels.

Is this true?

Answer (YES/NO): YES